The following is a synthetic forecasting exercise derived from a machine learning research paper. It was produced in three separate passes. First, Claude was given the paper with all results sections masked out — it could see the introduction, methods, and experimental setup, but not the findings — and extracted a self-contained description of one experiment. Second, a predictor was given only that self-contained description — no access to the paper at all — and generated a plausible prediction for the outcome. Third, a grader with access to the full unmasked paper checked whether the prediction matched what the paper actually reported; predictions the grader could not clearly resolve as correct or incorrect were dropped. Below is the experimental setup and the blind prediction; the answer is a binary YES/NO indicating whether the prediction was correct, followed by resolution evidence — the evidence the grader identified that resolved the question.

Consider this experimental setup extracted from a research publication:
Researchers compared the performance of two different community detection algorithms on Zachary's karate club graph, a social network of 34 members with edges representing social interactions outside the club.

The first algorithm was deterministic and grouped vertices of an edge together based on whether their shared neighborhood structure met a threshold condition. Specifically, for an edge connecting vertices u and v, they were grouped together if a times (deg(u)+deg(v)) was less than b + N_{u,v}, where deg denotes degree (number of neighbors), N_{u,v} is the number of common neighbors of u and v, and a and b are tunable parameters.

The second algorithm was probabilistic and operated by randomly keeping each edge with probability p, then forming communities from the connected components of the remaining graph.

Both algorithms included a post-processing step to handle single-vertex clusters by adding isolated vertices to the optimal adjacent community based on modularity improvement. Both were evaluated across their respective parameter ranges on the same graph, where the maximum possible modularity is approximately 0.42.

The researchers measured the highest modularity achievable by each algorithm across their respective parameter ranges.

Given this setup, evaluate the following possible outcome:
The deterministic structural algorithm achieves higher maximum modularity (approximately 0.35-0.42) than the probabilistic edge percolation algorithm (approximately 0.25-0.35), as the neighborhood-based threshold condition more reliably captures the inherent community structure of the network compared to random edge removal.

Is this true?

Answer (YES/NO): YES